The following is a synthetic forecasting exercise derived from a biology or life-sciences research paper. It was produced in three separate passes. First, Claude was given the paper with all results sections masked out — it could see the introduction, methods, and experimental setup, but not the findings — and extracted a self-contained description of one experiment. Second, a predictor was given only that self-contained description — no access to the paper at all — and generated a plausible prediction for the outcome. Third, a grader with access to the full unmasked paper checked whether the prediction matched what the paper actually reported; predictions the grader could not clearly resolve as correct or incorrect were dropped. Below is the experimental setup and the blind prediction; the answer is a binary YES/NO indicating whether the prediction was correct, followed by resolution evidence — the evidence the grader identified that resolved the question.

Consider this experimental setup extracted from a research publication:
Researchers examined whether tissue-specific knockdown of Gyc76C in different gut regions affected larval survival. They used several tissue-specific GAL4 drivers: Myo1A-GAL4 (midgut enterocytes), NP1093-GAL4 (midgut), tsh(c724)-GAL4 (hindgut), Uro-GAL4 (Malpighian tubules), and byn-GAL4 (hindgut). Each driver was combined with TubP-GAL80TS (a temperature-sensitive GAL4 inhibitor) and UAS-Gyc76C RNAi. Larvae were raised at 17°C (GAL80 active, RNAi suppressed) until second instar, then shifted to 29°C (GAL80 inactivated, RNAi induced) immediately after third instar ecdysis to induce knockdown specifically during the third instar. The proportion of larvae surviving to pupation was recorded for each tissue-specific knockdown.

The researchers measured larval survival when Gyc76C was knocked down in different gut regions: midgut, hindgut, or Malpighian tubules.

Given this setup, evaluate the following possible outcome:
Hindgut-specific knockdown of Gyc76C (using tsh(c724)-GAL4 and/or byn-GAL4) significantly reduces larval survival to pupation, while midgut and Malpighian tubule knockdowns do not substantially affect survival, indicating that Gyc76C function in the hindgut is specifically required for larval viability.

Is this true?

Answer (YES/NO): NO